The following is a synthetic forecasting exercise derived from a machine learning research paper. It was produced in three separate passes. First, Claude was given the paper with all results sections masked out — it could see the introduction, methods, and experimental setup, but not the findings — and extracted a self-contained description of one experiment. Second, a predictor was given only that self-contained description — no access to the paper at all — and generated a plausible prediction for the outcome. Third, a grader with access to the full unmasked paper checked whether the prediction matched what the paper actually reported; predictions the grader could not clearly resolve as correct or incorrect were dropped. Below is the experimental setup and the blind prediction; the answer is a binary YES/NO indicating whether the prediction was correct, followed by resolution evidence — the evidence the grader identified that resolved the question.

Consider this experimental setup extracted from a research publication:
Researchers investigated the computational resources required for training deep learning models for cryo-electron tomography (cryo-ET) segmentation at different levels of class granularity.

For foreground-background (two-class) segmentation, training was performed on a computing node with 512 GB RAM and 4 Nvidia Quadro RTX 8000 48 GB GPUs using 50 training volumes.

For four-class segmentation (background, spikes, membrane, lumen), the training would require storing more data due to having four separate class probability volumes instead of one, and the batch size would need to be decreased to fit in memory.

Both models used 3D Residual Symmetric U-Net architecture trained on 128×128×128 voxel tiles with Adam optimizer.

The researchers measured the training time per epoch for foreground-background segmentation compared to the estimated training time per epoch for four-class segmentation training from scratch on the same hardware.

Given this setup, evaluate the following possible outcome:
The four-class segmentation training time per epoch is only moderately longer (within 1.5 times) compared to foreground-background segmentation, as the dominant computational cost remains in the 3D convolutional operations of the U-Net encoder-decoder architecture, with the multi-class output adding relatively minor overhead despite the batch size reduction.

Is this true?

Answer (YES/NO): NO